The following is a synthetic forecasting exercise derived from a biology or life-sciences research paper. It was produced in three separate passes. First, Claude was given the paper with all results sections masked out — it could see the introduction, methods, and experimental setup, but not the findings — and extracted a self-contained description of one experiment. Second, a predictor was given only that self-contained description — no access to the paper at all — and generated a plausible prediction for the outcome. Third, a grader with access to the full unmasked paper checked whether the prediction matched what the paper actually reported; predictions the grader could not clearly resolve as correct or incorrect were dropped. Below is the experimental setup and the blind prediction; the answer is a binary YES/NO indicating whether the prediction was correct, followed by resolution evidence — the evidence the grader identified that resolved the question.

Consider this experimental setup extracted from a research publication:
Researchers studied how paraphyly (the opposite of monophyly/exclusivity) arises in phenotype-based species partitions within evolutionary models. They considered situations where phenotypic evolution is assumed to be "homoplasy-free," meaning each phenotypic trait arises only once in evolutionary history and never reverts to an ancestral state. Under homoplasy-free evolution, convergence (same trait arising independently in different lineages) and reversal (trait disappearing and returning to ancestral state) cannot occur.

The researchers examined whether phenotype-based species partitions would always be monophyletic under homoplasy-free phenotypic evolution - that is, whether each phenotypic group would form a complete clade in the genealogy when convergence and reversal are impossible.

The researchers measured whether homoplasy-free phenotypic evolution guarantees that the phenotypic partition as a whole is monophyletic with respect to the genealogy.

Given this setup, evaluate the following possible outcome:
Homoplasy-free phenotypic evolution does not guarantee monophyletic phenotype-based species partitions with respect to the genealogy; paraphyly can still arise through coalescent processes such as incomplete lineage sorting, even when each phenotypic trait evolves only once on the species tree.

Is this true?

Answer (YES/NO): NO